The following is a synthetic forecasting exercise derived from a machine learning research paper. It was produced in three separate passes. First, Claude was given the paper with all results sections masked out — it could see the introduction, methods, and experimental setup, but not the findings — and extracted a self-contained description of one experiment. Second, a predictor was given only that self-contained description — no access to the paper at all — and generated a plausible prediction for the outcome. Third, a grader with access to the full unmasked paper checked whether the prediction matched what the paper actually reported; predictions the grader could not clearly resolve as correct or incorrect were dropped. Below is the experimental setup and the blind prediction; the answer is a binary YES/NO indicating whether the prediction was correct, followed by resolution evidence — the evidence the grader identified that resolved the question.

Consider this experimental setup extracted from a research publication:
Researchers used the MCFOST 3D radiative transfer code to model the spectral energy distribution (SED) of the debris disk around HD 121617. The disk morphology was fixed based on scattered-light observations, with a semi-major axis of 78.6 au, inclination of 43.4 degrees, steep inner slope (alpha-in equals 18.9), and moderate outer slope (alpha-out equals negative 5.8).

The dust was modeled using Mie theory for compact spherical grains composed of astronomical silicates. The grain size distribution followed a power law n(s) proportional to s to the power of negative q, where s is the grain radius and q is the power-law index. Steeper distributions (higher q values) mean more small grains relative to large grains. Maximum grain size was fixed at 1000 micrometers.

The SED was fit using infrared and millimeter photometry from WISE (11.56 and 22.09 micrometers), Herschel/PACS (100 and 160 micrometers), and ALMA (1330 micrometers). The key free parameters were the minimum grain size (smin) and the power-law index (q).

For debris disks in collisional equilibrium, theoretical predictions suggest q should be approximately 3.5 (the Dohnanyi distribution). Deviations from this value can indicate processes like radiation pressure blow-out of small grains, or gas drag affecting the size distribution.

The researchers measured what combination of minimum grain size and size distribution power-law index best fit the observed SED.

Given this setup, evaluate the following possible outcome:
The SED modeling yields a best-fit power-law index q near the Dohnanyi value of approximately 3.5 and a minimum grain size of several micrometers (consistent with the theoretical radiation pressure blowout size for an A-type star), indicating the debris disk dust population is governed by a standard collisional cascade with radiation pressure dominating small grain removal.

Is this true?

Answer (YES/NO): NO